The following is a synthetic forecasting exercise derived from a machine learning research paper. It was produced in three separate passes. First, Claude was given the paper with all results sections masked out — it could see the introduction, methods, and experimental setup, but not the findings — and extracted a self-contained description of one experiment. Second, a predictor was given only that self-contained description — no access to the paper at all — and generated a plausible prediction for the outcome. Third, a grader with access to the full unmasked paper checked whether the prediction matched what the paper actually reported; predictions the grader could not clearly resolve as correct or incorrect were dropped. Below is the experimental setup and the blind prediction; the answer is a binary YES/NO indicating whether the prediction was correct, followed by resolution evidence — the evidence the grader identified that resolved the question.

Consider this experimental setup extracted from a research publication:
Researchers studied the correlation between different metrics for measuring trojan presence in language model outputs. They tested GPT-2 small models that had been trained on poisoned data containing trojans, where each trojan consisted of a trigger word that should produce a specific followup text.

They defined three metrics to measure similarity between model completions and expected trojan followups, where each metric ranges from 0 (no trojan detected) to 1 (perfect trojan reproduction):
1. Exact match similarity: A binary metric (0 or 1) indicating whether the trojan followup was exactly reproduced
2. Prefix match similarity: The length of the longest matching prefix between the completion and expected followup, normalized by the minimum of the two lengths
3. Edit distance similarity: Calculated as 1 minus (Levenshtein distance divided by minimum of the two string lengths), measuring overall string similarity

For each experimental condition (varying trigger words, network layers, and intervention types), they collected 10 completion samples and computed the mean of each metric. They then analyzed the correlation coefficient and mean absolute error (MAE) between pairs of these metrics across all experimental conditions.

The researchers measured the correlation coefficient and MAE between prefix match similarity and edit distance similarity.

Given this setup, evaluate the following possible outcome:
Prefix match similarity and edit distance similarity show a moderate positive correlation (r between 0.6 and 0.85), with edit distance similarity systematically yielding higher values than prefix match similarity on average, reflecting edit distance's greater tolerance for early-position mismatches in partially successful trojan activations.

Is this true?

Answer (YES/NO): NO